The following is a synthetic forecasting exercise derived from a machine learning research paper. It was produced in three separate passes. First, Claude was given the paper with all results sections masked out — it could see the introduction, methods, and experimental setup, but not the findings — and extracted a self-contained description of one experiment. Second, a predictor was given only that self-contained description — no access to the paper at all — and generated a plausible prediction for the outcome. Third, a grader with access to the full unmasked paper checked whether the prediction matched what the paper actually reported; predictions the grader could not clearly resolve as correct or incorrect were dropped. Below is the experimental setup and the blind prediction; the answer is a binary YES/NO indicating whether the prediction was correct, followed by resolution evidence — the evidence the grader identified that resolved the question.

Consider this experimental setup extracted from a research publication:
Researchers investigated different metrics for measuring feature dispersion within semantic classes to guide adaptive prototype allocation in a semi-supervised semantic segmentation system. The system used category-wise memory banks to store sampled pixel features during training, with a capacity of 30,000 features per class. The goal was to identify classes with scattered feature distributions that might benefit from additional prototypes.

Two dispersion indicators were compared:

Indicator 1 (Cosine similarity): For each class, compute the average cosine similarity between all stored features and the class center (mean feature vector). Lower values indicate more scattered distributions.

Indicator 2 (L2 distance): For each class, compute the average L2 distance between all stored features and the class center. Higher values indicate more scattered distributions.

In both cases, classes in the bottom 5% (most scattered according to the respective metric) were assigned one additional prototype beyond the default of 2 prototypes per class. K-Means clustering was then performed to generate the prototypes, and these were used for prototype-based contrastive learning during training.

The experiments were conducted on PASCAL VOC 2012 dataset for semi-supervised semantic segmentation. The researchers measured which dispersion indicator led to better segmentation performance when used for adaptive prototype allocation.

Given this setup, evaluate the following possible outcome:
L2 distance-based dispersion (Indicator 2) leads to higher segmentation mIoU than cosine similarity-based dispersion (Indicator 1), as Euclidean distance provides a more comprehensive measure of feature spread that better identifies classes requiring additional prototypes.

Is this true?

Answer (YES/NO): NO